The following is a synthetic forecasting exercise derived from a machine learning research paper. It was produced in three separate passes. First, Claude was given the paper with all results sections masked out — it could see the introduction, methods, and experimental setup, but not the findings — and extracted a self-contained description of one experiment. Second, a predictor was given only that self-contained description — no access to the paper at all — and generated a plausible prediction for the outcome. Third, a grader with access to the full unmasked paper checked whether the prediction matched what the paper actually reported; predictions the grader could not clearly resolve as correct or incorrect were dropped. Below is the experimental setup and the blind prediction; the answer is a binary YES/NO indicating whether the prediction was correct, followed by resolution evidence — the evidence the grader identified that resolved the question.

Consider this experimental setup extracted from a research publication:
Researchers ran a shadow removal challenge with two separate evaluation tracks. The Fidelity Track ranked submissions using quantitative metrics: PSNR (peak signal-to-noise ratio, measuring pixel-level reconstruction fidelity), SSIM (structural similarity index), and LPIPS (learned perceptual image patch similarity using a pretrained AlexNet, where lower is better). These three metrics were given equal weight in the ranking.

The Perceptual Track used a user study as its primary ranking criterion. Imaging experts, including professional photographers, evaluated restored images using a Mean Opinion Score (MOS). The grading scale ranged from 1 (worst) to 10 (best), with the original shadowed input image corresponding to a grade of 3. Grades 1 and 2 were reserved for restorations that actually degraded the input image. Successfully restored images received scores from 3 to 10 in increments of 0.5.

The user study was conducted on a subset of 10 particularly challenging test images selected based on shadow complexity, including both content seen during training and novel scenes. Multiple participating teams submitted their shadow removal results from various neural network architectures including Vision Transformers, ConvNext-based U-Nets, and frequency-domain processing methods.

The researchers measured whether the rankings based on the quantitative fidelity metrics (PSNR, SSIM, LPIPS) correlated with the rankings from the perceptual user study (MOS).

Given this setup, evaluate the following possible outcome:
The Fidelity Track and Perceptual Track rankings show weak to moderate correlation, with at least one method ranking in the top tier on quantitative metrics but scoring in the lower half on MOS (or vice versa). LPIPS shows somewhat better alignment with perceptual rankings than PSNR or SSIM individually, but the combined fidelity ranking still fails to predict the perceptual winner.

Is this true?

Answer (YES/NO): NO